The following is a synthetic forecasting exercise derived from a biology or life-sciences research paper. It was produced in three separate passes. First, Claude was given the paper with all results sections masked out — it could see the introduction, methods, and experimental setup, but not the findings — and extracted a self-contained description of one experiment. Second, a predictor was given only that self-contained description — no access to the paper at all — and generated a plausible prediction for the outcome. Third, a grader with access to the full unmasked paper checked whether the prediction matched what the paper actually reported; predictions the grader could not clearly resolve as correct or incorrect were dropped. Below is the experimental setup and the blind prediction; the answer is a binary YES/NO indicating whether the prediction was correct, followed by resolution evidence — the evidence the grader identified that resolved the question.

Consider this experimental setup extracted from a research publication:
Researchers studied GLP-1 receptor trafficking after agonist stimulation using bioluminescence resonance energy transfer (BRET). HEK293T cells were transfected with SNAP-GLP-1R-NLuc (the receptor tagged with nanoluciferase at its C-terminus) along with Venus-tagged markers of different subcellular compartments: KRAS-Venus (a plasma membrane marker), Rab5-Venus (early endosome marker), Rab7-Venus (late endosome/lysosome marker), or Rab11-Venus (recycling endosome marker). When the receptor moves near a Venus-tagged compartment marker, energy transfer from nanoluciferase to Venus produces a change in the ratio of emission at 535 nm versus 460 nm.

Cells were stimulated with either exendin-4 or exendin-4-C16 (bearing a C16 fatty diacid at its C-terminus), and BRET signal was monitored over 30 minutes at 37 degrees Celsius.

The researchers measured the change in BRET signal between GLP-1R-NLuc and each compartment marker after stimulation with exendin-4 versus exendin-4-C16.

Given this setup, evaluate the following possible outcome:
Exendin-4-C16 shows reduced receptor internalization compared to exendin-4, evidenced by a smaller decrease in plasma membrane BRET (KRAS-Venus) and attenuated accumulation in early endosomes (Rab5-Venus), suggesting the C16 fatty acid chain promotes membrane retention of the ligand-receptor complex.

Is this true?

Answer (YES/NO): NO